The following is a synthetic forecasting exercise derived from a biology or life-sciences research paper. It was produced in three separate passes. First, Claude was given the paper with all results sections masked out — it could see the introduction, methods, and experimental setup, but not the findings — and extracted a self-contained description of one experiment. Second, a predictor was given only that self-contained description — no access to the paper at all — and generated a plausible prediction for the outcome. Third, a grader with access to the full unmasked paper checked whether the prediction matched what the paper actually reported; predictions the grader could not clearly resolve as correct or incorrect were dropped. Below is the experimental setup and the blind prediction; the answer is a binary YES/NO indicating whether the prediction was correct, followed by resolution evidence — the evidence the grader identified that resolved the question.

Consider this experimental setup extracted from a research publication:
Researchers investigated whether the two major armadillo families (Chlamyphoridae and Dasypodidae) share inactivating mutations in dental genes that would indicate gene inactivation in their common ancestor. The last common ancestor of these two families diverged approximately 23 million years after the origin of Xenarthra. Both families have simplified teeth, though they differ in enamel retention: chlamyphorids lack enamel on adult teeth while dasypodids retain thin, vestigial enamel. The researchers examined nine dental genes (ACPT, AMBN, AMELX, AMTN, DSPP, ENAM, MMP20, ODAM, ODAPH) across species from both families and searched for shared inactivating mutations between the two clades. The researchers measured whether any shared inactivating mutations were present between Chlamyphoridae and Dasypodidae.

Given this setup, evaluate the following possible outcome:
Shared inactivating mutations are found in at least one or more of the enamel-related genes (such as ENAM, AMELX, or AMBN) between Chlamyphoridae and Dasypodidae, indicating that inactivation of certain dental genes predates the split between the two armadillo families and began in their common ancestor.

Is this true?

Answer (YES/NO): NO